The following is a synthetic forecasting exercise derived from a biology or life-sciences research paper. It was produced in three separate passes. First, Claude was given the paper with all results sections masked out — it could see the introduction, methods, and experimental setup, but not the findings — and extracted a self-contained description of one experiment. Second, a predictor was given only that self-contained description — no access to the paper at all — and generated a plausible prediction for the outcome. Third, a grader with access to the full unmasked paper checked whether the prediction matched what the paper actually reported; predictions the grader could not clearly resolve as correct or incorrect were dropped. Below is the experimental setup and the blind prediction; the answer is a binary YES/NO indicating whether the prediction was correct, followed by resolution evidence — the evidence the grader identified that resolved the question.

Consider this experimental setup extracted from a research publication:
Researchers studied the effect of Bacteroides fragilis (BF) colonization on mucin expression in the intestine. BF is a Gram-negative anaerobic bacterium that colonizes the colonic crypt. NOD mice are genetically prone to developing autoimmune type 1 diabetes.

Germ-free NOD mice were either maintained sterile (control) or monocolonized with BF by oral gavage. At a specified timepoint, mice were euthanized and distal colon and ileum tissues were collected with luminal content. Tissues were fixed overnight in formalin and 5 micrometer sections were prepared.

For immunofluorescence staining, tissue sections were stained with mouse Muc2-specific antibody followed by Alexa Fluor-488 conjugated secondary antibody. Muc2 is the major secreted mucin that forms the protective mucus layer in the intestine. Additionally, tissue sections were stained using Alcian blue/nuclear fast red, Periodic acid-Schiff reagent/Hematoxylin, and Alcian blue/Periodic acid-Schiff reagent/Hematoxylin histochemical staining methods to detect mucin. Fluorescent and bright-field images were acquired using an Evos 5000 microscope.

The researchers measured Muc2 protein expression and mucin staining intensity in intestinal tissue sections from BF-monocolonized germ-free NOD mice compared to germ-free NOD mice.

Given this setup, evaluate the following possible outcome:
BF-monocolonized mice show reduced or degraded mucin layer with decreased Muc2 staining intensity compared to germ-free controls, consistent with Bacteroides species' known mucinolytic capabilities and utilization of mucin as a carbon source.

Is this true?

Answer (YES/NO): NO